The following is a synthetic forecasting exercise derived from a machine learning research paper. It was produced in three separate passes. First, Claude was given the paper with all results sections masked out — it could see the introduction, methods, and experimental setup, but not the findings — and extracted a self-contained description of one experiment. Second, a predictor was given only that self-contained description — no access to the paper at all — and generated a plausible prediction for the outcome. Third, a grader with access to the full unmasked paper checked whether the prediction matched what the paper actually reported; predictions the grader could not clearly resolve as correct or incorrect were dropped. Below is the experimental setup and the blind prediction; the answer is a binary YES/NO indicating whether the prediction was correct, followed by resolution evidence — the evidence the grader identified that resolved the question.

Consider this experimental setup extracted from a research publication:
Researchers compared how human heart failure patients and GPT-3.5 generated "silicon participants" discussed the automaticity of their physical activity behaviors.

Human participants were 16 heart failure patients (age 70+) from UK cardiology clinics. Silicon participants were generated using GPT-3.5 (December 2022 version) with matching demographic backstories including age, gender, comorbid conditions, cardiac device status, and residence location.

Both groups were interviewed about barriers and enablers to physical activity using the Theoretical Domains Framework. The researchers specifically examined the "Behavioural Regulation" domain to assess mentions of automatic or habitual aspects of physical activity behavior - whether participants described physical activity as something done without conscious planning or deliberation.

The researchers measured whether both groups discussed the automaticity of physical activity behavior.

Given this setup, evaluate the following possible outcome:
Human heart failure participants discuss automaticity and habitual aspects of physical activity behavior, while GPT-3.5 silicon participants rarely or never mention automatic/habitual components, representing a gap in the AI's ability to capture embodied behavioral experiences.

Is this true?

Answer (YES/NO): YES